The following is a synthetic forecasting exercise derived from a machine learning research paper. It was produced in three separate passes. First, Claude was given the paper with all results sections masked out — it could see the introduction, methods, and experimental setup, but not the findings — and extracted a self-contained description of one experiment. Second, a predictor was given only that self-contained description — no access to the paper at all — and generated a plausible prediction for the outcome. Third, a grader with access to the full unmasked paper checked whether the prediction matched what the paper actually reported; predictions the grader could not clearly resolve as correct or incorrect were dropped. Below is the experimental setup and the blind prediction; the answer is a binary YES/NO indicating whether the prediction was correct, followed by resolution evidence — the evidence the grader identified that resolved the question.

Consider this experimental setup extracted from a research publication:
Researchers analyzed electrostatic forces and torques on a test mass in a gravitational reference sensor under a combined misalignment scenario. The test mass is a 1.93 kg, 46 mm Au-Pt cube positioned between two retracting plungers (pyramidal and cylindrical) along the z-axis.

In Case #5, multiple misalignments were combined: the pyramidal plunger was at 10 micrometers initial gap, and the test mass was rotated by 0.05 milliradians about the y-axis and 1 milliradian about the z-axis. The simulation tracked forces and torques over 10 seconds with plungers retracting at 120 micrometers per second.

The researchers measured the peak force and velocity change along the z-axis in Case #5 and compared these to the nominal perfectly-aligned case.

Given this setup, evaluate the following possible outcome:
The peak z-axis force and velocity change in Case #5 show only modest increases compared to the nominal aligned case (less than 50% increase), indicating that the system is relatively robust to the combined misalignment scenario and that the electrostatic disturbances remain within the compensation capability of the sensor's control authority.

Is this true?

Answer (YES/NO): YES